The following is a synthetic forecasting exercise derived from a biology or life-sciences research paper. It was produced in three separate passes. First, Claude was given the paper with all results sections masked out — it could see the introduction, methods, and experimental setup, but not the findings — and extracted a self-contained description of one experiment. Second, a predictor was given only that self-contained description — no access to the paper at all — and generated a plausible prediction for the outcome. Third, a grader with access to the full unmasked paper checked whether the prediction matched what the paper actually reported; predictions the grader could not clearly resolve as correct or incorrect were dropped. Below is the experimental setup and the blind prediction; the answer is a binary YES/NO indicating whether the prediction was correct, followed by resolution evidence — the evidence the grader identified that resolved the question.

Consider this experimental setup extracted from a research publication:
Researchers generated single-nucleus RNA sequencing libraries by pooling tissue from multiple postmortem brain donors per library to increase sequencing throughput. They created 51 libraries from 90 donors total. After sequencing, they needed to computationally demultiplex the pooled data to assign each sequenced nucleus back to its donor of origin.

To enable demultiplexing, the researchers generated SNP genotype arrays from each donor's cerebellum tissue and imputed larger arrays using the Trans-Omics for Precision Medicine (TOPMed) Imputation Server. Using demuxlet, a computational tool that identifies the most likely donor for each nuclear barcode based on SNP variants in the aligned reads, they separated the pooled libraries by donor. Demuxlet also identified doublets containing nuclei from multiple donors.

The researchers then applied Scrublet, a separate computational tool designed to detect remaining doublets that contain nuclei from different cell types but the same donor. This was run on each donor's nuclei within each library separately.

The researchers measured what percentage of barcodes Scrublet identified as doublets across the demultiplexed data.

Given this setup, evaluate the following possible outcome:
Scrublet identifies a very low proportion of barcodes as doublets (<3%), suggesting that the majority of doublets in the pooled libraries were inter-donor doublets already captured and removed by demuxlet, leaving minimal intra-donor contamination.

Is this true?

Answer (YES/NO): YES